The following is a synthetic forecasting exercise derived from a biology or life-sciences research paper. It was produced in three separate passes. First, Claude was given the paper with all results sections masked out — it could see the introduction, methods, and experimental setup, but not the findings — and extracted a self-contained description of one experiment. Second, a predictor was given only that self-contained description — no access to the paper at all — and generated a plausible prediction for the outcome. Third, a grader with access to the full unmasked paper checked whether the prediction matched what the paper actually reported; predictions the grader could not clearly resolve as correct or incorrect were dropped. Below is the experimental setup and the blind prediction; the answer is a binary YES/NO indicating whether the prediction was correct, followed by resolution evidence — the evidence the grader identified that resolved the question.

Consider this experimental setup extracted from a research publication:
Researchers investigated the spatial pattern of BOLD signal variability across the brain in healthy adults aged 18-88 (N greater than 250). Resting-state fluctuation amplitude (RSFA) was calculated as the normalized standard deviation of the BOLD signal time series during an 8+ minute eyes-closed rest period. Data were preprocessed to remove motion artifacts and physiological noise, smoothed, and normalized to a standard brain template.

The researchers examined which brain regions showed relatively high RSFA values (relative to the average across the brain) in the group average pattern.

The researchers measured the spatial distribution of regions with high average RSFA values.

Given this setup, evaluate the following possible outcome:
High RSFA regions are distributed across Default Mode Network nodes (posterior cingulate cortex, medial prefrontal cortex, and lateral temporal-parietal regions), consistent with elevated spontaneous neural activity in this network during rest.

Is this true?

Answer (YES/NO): NO